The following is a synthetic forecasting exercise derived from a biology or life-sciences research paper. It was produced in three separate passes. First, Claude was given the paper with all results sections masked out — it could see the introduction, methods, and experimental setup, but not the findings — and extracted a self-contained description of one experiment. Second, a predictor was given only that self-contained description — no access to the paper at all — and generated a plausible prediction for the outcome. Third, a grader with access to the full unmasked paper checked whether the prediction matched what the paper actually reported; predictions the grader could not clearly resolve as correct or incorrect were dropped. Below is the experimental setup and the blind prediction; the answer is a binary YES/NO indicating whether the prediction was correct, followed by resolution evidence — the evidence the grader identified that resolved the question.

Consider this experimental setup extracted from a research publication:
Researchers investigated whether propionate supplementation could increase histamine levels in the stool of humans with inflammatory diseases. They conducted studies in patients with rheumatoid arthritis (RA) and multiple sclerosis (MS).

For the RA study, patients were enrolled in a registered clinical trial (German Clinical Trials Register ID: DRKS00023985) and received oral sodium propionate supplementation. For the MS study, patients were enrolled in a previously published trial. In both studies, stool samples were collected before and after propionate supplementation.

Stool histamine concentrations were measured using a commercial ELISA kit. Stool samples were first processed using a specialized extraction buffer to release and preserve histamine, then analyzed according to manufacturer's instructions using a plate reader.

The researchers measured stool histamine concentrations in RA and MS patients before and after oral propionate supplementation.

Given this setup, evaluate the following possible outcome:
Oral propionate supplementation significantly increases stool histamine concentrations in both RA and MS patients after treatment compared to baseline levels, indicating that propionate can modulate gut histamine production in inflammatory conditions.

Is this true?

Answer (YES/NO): YES